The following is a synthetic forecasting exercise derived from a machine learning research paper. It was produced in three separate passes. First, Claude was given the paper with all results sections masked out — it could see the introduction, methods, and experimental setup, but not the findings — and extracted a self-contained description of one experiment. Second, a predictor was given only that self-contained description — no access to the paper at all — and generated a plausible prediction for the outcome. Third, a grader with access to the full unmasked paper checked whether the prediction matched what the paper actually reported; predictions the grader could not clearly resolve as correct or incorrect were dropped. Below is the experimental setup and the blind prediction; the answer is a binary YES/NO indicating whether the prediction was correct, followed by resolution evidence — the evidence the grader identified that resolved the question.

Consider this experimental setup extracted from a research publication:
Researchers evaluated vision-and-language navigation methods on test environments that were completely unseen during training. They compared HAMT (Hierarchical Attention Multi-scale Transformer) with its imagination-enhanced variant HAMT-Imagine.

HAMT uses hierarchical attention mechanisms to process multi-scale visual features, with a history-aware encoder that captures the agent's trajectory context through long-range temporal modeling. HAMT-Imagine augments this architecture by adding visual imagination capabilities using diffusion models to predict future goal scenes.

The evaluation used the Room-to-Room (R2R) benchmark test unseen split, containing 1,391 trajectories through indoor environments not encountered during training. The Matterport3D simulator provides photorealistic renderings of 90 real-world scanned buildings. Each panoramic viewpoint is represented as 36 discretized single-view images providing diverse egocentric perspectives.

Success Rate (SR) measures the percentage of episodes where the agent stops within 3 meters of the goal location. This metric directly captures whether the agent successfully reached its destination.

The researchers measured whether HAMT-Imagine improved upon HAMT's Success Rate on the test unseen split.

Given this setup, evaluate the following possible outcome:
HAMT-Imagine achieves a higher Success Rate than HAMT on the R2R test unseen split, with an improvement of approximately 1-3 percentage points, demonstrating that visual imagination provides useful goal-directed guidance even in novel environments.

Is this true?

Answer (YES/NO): NO